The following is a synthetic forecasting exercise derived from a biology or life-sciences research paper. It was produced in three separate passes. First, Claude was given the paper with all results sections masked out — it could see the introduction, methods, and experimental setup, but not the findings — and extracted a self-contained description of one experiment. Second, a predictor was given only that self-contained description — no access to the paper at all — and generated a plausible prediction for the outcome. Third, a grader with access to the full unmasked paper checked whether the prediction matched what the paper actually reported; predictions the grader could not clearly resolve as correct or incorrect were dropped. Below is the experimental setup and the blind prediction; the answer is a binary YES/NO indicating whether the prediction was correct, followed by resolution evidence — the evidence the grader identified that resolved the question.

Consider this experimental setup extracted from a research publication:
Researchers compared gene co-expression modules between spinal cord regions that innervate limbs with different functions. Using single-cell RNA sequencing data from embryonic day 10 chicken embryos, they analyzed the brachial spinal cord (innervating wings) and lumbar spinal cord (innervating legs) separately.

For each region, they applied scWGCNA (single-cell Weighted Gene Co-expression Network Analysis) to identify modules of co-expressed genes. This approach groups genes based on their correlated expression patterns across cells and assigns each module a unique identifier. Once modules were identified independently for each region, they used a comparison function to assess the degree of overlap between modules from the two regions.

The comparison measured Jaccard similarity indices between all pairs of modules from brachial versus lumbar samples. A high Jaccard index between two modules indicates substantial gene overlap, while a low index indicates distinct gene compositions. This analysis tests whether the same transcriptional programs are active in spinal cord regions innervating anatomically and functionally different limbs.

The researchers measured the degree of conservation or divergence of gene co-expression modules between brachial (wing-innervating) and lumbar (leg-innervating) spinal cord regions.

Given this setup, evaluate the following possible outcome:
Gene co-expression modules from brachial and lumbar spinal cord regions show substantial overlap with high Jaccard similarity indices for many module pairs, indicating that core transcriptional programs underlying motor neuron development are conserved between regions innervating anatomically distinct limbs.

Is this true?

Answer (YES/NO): YES